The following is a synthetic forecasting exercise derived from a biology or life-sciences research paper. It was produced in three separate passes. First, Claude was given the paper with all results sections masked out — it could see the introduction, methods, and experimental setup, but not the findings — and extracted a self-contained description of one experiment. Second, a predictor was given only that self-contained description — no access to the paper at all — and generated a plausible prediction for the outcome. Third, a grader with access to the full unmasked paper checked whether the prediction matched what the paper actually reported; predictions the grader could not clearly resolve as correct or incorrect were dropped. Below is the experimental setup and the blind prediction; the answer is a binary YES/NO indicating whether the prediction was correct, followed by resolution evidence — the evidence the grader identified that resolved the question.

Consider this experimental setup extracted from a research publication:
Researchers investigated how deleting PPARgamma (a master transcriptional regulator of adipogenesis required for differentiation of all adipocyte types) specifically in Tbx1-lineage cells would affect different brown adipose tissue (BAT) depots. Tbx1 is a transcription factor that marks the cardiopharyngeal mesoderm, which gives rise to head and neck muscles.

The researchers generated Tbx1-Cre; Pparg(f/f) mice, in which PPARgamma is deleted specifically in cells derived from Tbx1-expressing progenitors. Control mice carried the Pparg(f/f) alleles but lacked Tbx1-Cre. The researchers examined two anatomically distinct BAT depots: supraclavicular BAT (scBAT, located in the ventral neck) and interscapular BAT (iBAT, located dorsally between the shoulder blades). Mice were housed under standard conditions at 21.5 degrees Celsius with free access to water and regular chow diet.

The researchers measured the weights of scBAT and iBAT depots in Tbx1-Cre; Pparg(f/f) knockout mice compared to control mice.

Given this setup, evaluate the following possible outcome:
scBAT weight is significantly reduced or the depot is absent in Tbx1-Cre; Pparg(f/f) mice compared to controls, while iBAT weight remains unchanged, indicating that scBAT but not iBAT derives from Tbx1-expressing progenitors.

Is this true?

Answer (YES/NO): YES